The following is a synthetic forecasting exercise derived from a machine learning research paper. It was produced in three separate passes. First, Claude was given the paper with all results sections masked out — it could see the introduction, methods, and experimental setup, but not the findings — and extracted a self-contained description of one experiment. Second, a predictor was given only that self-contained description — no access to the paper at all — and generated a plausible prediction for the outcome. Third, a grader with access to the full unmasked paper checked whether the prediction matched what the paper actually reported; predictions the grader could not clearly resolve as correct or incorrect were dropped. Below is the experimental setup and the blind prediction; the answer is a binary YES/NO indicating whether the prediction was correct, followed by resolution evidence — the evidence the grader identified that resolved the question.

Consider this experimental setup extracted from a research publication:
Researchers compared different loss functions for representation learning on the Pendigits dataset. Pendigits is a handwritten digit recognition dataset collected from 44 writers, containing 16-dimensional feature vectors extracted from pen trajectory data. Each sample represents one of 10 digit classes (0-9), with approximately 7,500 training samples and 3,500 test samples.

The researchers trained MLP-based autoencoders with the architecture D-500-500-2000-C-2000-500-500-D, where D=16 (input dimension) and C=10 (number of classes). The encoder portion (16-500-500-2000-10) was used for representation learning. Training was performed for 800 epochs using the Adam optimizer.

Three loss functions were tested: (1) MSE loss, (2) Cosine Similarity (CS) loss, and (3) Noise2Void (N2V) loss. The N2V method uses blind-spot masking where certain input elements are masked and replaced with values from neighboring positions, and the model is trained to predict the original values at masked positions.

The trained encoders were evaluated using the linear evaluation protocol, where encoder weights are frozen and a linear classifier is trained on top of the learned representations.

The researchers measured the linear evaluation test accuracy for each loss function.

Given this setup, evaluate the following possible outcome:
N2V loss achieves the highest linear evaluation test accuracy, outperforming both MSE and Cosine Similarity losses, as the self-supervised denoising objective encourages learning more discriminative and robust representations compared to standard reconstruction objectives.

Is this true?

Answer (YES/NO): YES